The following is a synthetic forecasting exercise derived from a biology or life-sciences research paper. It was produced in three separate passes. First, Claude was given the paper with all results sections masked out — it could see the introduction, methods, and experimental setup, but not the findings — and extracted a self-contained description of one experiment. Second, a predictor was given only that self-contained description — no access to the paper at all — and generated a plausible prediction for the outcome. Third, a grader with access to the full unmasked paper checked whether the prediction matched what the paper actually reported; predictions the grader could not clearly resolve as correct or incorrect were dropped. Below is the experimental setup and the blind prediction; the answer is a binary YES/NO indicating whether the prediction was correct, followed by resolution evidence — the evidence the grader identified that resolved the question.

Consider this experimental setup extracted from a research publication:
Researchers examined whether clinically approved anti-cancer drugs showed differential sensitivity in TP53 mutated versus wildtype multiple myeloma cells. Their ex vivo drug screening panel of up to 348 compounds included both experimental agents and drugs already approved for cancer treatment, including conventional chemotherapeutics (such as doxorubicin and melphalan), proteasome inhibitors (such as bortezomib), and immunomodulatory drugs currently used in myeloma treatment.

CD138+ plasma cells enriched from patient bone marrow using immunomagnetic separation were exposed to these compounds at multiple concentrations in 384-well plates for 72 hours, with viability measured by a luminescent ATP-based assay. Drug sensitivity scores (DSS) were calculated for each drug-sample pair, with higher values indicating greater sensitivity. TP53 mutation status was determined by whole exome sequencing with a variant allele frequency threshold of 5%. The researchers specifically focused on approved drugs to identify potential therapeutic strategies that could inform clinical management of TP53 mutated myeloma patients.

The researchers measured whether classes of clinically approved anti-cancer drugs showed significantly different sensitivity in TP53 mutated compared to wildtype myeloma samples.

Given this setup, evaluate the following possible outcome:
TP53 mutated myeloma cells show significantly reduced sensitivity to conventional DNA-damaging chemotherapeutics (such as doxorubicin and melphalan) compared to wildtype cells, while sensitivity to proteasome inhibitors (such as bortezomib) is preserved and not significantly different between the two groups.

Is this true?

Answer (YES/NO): NO